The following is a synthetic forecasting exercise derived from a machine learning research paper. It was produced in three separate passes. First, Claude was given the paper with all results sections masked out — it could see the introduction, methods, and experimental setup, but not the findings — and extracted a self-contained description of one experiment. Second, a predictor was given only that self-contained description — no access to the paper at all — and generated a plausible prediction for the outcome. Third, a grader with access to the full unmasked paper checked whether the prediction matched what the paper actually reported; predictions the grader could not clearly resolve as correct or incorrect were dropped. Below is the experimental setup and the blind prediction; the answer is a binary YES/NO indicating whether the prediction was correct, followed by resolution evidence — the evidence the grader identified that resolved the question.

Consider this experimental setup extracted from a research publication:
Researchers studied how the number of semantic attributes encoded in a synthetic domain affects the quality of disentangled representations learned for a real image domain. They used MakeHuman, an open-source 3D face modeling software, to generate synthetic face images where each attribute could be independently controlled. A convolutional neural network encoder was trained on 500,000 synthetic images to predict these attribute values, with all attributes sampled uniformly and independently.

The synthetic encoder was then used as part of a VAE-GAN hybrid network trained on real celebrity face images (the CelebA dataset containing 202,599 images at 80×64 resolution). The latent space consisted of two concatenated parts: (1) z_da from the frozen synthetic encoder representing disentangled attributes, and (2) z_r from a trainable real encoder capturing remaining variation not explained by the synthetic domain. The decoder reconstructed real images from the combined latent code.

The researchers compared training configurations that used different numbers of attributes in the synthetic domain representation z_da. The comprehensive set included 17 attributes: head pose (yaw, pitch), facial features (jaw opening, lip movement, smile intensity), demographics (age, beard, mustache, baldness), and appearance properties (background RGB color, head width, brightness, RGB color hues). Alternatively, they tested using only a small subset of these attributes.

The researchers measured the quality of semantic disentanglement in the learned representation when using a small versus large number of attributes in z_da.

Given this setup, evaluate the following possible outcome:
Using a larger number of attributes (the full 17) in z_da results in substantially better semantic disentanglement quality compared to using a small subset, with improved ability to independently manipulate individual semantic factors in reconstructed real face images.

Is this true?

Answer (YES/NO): YES